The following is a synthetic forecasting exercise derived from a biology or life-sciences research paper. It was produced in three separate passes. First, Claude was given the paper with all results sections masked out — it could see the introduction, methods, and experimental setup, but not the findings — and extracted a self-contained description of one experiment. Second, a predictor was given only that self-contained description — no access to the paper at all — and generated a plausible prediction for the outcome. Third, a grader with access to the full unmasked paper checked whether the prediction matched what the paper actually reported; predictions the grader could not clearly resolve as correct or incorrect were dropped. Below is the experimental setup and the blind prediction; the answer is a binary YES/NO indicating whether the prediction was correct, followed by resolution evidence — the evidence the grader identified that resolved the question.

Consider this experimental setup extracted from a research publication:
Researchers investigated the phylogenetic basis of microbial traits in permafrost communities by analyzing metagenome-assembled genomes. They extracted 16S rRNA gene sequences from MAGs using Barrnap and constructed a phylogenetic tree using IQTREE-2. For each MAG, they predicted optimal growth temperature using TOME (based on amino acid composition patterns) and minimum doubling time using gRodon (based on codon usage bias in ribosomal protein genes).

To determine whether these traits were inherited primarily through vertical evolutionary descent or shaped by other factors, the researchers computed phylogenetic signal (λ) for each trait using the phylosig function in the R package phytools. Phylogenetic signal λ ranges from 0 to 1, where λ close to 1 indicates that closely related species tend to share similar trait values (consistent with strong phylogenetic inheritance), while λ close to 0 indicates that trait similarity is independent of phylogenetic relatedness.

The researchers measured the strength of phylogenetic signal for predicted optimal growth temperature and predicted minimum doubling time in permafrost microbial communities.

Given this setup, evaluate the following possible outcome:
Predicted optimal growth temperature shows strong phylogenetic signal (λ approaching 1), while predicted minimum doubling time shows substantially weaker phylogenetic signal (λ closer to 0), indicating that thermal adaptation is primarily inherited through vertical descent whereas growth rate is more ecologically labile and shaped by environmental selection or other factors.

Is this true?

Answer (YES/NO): NO